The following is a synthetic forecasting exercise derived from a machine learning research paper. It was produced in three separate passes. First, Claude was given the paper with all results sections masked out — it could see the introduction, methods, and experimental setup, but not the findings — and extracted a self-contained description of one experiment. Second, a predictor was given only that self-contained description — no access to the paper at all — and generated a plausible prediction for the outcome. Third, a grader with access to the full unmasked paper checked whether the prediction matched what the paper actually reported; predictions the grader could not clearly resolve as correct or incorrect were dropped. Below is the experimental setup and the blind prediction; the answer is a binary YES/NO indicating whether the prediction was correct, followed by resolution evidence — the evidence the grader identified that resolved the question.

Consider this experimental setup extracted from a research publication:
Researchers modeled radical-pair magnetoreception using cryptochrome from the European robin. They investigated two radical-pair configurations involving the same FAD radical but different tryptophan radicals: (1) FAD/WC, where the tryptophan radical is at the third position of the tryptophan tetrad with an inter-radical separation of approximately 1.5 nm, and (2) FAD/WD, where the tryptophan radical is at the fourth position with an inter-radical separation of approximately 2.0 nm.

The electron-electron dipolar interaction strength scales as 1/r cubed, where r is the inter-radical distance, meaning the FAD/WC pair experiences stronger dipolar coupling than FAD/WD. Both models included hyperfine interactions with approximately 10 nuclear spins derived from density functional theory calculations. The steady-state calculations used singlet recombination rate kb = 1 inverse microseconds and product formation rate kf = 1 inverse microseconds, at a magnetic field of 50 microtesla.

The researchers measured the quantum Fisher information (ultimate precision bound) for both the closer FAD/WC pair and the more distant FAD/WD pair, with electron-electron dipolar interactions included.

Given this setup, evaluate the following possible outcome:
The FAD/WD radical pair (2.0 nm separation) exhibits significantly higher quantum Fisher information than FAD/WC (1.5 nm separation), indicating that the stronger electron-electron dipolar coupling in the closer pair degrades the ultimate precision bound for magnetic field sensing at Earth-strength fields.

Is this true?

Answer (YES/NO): YES